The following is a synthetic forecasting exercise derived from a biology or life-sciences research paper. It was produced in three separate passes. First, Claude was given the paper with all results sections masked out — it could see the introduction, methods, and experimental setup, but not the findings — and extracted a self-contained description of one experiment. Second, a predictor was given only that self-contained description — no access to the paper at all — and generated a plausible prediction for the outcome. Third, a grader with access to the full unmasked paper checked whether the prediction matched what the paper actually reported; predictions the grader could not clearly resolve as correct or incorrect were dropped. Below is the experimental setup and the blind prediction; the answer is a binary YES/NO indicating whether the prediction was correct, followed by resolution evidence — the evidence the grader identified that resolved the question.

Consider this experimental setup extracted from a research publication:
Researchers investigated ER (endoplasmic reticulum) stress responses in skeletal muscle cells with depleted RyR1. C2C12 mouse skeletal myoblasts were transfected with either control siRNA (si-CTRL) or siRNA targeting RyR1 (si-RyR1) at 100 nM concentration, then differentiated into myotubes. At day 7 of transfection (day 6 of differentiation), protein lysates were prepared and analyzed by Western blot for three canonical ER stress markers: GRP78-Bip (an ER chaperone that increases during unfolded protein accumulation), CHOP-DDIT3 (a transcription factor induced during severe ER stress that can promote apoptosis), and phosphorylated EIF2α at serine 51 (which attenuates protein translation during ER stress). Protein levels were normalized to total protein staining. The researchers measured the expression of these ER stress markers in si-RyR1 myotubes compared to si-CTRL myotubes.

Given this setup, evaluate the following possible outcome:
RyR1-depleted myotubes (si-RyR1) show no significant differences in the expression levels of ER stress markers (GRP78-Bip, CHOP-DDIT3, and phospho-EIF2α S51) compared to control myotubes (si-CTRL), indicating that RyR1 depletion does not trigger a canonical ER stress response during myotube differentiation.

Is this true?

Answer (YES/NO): NO